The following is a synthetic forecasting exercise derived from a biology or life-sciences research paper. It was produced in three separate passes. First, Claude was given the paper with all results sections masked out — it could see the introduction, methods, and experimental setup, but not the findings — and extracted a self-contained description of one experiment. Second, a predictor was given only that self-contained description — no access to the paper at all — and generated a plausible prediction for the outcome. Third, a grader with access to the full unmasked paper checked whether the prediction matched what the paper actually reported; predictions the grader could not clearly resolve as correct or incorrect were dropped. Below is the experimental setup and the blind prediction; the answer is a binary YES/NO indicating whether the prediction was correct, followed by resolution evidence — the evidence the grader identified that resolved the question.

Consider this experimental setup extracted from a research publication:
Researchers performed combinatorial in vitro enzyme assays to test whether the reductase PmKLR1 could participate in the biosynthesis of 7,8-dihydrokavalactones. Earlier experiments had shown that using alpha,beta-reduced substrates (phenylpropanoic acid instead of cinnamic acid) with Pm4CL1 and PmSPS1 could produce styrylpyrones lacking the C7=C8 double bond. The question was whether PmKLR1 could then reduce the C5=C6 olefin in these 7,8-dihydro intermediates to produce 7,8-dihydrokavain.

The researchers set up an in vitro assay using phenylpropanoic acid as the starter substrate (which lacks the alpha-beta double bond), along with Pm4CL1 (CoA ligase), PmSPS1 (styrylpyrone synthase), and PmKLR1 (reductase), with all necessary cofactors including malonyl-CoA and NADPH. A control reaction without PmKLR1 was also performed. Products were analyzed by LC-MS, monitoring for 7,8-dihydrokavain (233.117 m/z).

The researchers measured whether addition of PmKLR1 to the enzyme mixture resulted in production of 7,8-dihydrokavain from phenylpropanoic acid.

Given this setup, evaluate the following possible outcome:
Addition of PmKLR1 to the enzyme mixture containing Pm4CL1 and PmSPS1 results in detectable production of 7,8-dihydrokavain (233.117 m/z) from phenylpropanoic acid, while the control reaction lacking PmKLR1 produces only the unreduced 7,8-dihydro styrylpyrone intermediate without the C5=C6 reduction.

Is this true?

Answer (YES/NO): YES